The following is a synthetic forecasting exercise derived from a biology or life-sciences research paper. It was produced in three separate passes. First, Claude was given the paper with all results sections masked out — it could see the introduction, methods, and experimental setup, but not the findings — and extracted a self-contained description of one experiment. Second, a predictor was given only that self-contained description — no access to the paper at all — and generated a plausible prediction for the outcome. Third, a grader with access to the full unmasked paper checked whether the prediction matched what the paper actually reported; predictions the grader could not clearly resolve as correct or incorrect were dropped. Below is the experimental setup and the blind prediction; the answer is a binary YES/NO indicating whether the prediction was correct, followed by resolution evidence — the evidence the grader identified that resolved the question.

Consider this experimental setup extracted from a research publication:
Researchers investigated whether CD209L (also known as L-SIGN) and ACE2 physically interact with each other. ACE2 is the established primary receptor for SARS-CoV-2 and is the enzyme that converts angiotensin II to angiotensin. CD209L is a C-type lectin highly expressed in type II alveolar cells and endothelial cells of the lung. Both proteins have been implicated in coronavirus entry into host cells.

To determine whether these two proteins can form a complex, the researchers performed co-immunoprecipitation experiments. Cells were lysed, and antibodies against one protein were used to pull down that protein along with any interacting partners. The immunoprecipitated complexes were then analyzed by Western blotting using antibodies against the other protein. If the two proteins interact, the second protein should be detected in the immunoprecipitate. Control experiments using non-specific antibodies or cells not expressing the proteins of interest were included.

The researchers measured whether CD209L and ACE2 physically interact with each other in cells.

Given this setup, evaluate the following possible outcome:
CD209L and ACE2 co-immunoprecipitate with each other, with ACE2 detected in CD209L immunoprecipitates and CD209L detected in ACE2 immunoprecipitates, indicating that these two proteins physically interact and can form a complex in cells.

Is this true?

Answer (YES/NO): YES